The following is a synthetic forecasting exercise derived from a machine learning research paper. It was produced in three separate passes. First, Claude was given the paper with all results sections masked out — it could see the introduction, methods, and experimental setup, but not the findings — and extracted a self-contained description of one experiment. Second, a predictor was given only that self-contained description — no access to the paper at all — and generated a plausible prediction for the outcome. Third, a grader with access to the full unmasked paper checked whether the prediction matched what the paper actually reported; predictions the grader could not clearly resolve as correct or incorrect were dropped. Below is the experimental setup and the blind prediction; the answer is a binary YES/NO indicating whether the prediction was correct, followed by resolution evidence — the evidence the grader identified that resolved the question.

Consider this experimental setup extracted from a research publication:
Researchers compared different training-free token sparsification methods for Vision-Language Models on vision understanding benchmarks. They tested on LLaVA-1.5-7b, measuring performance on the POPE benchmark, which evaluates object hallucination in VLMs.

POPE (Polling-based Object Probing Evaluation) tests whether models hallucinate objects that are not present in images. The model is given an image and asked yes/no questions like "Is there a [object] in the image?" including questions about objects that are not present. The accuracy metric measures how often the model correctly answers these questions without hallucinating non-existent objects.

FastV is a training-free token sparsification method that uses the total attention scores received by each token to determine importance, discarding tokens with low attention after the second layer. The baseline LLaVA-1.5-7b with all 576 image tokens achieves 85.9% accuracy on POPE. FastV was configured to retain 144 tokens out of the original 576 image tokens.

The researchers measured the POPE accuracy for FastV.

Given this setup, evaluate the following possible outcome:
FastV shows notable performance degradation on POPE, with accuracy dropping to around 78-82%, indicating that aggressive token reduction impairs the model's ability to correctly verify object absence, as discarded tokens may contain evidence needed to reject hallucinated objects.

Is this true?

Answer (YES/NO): YES